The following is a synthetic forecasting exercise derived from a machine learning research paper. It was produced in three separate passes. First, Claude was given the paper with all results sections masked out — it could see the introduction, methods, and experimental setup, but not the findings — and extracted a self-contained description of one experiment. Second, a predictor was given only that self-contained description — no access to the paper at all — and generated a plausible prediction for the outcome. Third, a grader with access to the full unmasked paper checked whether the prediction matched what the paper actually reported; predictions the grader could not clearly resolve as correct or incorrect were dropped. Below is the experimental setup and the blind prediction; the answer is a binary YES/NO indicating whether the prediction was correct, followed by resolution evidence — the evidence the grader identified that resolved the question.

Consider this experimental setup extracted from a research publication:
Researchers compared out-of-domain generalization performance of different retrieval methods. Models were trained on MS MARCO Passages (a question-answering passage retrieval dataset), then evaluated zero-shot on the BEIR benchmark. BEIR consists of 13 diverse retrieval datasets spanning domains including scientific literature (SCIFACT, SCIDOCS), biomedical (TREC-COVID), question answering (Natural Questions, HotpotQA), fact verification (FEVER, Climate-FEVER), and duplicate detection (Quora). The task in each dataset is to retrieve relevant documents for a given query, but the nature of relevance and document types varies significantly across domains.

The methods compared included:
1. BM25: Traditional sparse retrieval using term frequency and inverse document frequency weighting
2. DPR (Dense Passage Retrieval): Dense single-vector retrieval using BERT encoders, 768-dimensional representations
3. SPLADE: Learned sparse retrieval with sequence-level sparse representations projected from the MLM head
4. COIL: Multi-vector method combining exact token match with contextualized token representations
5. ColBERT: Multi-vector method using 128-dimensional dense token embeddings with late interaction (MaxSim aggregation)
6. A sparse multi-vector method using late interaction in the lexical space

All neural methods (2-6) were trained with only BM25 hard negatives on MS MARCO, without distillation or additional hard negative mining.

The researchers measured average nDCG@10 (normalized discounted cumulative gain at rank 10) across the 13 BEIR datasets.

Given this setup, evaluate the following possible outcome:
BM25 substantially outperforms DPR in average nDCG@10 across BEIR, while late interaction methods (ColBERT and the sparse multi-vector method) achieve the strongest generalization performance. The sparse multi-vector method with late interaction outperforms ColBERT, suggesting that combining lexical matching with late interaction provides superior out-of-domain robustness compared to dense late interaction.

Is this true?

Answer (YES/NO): NO